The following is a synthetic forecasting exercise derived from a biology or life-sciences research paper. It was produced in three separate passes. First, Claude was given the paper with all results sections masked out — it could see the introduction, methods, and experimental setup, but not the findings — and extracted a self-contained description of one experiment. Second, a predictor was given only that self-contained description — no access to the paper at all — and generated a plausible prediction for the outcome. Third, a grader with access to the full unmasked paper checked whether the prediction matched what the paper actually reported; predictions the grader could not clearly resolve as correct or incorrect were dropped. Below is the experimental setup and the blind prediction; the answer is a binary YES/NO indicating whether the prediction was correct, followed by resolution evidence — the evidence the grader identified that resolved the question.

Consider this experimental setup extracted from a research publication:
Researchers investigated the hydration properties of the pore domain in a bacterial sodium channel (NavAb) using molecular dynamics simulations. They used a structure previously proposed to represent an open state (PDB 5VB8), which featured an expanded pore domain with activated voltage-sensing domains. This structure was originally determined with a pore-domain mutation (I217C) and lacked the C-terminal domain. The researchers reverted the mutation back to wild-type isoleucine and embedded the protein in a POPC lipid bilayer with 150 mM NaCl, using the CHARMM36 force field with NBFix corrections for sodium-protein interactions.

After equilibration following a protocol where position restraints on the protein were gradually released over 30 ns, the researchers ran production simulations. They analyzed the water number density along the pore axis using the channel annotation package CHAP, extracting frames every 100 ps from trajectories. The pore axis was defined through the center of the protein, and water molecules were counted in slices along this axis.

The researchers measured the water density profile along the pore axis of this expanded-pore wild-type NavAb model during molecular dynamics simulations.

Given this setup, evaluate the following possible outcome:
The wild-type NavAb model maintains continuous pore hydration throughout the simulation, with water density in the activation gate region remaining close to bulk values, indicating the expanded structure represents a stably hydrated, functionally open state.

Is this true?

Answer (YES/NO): NO